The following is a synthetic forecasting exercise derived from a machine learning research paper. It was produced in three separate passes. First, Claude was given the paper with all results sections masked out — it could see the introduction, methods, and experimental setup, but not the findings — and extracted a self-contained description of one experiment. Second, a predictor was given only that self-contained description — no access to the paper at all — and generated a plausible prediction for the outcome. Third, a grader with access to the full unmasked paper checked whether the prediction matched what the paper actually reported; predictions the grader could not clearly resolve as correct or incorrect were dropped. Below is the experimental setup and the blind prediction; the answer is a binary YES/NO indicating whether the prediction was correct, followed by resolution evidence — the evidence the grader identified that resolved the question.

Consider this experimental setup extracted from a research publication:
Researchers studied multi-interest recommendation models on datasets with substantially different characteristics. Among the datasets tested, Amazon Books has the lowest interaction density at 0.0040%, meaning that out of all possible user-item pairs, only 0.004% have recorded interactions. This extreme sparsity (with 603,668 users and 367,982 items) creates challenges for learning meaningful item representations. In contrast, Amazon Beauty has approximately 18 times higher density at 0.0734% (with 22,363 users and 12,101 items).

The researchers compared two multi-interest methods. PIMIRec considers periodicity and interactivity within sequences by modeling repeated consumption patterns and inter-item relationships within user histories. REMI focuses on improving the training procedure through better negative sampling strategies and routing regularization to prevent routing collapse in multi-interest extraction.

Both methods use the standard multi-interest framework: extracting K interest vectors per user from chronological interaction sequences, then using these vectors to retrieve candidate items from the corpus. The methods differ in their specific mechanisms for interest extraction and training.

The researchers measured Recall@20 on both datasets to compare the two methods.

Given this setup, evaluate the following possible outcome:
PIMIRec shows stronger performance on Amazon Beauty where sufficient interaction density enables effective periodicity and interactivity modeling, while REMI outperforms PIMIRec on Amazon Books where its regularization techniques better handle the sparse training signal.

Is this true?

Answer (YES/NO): NO